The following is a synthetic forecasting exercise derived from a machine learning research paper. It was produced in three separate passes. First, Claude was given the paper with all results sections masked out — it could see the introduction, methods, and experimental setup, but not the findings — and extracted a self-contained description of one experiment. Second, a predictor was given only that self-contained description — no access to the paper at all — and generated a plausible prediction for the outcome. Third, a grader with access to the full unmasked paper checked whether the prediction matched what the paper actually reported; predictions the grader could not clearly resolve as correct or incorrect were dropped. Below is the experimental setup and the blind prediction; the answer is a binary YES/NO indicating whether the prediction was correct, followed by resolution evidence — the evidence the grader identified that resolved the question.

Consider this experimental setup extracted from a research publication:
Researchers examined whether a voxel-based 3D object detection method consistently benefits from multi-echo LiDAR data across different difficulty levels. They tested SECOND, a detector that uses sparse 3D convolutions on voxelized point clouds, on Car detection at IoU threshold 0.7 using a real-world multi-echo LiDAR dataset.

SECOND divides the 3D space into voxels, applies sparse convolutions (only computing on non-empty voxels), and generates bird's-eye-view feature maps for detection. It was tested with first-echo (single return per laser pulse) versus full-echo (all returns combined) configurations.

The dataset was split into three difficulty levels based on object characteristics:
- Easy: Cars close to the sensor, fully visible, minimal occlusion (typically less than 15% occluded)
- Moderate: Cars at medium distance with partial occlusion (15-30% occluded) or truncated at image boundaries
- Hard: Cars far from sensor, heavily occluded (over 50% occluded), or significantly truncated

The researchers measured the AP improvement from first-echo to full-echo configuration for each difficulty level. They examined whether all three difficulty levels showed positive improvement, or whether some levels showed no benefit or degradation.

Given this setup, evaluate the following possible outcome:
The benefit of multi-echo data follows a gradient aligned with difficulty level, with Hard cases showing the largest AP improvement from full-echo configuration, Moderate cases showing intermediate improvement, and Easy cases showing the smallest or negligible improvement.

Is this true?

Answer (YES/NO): NO